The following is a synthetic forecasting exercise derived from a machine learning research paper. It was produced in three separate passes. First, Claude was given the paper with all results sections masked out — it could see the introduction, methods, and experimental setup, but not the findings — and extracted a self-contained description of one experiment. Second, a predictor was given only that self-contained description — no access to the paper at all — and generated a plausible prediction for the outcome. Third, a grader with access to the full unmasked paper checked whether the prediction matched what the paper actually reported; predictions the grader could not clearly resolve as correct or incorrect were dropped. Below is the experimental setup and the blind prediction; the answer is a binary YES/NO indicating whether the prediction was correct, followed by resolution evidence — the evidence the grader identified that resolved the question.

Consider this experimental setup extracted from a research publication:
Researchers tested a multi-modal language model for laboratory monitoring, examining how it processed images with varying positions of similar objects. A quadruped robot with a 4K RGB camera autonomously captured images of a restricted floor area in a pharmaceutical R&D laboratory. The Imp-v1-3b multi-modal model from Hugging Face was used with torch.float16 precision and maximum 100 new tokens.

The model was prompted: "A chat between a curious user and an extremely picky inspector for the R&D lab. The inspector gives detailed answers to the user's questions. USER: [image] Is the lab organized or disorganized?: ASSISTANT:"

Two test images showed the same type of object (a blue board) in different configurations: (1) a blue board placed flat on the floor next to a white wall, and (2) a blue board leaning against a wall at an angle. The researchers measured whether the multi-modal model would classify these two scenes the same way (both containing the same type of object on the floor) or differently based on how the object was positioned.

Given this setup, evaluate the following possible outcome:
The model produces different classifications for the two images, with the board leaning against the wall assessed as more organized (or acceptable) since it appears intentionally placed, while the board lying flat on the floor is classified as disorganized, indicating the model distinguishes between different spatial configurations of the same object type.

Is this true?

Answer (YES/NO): NO